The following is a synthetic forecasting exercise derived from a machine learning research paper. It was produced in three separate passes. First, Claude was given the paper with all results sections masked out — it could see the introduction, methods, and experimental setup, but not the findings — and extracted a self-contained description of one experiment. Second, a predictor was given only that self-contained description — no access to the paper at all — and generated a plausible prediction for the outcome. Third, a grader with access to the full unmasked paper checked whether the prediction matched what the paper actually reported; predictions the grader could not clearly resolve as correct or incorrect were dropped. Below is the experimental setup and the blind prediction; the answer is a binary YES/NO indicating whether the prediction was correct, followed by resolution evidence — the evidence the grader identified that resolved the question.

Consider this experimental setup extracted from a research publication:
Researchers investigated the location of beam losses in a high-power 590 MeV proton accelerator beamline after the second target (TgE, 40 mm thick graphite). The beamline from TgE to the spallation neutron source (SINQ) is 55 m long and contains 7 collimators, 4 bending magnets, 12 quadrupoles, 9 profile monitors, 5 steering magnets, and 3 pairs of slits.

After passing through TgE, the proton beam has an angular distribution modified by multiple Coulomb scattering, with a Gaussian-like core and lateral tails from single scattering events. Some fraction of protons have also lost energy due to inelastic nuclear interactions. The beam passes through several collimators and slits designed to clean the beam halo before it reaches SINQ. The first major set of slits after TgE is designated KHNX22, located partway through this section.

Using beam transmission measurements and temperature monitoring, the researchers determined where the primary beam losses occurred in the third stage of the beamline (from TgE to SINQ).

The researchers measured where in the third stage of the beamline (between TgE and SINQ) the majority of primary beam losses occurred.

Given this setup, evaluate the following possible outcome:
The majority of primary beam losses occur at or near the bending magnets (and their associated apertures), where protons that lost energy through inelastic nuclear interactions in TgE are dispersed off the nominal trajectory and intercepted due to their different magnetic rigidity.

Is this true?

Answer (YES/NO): NO